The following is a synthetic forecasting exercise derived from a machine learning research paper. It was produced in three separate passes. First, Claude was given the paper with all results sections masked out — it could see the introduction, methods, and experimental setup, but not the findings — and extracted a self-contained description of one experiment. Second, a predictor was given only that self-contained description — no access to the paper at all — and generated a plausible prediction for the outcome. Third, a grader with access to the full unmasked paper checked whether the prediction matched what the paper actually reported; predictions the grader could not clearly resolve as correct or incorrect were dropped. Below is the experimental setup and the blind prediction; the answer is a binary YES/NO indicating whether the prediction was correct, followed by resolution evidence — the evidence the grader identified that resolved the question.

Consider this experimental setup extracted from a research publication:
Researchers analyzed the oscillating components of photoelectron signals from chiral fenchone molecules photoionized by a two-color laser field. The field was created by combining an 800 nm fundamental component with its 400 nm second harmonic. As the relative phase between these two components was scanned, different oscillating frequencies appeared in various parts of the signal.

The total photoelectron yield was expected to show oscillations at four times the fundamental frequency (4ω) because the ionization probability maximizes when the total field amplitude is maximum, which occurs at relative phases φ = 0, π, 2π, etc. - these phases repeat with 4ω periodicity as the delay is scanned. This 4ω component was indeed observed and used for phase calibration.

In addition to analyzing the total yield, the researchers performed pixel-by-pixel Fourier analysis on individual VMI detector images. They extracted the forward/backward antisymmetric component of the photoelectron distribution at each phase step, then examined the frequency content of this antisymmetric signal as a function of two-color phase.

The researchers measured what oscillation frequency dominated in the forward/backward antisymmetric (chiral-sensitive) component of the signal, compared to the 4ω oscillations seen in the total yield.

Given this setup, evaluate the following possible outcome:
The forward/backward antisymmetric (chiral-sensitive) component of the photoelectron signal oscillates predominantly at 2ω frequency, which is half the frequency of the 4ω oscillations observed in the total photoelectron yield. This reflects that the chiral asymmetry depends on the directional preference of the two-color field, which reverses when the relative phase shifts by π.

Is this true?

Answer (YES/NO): YES